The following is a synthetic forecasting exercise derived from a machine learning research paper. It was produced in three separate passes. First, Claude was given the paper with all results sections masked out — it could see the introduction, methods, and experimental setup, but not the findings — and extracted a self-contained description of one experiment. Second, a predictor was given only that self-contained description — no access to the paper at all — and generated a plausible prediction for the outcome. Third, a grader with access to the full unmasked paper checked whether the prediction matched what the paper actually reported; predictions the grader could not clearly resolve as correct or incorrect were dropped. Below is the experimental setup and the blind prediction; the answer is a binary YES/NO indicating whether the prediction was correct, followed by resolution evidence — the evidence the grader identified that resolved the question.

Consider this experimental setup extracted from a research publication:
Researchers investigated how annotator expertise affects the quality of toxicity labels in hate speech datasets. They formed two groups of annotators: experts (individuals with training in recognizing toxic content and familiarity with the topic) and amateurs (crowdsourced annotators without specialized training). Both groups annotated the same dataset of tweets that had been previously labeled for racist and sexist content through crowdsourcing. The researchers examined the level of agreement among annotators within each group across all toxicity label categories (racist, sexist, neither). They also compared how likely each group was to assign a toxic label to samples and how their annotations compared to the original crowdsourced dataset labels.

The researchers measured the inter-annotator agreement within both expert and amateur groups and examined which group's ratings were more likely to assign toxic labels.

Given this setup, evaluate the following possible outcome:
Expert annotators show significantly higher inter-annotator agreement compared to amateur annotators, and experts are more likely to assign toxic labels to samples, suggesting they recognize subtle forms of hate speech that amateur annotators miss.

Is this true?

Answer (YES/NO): NO